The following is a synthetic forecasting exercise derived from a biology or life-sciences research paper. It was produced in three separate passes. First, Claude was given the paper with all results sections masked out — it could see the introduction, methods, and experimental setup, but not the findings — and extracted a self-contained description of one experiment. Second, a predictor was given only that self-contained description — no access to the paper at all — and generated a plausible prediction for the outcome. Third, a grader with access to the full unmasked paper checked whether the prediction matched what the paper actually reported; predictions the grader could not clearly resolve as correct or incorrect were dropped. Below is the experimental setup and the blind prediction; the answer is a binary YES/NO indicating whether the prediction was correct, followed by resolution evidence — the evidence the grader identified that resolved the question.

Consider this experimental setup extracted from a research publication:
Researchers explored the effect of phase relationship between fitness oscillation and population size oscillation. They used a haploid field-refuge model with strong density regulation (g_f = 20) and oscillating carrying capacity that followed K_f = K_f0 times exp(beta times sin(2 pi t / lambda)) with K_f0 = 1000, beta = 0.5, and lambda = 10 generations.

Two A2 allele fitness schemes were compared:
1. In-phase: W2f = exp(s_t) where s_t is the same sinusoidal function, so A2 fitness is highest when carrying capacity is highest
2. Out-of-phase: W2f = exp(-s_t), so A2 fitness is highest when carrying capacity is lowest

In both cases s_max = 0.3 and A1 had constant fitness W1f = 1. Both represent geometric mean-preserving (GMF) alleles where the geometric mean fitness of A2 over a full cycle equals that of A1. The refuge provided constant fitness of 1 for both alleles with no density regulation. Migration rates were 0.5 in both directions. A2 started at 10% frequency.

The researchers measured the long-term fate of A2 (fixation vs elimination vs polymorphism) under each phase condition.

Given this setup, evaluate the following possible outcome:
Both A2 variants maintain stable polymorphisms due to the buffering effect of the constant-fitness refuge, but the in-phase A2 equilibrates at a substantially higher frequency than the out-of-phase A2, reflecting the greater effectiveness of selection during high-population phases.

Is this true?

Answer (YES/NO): NO